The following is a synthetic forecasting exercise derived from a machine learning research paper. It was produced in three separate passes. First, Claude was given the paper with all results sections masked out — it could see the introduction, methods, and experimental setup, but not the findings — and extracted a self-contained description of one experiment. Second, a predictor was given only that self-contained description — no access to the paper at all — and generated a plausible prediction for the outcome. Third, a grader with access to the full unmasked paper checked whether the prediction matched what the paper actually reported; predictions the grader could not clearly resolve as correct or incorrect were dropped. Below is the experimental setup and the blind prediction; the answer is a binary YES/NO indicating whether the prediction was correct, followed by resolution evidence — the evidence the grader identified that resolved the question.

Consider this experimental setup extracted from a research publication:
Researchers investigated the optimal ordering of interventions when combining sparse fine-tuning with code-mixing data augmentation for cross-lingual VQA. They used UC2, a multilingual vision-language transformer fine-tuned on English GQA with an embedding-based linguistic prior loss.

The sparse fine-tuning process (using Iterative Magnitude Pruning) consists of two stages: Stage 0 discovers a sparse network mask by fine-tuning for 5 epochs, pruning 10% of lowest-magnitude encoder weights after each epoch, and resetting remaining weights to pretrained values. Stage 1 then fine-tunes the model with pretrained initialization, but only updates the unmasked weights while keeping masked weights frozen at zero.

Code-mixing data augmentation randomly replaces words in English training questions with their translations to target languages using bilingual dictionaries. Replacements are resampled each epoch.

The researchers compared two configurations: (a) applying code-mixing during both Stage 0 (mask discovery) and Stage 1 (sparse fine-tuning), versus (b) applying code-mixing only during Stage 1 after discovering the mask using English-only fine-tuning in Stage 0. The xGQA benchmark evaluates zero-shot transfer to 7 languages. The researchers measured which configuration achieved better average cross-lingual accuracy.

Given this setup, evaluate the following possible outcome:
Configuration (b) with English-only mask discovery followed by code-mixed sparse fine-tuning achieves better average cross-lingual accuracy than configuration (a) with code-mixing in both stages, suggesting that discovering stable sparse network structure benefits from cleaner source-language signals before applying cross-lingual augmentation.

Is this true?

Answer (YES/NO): YES